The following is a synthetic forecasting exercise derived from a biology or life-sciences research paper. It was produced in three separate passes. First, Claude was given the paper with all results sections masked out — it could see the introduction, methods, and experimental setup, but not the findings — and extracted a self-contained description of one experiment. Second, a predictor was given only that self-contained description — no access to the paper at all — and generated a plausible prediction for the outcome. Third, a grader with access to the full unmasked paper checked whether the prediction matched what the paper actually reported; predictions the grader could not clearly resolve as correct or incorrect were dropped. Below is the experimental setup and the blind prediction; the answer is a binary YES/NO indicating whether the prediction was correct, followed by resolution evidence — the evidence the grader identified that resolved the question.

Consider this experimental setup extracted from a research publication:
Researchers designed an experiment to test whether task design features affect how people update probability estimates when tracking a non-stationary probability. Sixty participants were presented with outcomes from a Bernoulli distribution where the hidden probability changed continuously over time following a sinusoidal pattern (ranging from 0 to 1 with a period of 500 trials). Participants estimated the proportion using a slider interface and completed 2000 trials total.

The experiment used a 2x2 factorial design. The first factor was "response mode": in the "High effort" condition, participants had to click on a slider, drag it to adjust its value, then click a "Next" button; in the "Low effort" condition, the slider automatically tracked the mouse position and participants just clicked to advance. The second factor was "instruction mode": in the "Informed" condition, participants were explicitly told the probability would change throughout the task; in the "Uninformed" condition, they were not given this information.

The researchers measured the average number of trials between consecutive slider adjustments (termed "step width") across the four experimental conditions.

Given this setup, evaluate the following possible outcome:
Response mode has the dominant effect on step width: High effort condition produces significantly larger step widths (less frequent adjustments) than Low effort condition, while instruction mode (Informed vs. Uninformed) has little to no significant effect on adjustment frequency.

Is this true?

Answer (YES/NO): NO